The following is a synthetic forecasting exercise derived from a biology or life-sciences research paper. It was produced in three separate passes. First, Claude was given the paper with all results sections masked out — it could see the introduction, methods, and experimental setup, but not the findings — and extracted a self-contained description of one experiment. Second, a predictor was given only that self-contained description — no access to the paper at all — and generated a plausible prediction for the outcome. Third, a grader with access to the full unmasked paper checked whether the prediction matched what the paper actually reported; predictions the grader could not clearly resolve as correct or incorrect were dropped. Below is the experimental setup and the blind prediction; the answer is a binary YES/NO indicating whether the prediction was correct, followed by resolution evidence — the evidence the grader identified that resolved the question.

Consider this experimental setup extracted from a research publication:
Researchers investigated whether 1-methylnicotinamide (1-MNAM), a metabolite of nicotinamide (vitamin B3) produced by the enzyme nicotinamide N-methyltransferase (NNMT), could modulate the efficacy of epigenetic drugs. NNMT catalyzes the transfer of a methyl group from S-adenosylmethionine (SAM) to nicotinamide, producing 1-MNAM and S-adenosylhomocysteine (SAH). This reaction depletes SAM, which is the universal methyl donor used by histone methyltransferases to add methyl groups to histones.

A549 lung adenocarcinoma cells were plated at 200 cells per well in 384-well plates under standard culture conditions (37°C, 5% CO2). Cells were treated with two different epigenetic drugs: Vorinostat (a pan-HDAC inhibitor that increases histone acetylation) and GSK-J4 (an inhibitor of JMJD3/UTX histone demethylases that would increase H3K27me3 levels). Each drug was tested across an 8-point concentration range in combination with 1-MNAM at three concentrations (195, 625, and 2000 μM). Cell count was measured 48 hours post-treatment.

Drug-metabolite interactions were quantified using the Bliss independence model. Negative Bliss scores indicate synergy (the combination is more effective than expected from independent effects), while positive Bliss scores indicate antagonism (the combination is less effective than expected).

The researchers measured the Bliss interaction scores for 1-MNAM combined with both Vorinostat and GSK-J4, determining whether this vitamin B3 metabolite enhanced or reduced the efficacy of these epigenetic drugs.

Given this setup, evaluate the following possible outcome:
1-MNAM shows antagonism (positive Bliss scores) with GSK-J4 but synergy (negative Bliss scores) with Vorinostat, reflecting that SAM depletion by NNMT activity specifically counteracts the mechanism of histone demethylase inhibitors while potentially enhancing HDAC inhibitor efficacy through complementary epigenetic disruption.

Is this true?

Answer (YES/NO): NO